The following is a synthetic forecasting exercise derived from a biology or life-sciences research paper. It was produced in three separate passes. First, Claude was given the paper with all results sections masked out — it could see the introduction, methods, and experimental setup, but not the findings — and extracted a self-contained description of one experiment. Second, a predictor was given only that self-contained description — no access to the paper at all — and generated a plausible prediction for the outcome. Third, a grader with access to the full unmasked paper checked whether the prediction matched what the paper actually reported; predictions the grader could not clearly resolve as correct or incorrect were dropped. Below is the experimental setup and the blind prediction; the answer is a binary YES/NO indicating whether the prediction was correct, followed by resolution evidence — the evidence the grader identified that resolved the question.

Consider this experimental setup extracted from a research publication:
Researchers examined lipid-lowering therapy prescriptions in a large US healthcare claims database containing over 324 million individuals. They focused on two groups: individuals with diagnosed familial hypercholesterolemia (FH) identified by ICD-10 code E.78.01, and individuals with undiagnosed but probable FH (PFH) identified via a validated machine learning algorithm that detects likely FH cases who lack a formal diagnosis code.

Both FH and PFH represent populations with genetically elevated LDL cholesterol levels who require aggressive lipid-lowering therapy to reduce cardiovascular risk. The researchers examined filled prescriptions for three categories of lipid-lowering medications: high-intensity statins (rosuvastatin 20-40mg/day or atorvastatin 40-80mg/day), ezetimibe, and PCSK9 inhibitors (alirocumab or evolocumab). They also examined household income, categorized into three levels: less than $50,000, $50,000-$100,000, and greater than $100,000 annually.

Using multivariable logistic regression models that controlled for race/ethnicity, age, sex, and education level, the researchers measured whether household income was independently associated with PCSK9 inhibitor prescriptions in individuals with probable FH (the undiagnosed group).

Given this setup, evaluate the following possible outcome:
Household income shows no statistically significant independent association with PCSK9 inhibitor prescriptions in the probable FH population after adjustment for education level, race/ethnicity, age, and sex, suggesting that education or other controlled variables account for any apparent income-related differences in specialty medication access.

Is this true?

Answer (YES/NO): NO